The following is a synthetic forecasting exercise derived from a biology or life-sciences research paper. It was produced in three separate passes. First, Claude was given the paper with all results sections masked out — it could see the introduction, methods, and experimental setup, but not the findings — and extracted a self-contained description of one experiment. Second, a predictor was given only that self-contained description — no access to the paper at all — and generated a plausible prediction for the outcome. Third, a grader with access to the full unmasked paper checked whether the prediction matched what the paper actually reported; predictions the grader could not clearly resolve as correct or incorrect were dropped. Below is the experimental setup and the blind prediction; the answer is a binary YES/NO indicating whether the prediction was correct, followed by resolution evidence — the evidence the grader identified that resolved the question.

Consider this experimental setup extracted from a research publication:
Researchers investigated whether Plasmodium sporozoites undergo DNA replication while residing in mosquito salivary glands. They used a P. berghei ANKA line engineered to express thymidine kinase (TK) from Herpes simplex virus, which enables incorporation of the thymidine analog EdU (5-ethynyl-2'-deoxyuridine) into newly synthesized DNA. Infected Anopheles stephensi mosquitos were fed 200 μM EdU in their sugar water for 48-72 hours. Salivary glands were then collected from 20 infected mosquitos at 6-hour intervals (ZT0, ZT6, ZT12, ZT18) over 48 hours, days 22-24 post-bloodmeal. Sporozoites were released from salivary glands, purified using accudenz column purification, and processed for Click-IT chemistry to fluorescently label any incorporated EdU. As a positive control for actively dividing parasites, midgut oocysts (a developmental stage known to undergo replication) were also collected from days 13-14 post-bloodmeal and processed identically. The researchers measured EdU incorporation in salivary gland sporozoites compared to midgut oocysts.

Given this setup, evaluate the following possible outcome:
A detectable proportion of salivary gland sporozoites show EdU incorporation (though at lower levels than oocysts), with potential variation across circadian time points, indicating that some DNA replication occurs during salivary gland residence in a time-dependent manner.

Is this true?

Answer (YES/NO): NO